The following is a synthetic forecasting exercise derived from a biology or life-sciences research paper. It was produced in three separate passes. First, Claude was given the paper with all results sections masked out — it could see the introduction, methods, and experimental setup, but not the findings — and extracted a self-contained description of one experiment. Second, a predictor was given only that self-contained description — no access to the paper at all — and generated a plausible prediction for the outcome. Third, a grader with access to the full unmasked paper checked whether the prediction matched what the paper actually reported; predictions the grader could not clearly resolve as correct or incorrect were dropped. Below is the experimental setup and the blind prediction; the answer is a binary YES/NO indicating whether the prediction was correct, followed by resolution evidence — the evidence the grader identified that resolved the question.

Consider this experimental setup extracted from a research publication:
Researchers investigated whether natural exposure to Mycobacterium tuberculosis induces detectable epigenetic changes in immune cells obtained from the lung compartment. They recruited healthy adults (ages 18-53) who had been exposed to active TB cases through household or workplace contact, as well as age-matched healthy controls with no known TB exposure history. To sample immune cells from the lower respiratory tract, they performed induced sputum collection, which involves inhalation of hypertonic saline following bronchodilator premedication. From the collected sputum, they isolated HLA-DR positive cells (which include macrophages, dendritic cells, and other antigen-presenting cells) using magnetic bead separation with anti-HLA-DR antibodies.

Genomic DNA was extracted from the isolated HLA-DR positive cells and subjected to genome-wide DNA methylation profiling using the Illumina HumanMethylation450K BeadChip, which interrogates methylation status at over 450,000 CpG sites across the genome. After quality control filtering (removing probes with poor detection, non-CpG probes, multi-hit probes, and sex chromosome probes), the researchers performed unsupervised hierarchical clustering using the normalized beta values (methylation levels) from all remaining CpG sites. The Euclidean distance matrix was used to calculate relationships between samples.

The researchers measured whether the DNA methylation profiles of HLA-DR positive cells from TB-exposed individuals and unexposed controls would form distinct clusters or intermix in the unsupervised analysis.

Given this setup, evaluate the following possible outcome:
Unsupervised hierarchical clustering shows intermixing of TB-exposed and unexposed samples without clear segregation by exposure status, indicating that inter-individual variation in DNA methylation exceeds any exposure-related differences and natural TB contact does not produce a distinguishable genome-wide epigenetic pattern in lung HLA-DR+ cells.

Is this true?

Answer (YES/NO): NO